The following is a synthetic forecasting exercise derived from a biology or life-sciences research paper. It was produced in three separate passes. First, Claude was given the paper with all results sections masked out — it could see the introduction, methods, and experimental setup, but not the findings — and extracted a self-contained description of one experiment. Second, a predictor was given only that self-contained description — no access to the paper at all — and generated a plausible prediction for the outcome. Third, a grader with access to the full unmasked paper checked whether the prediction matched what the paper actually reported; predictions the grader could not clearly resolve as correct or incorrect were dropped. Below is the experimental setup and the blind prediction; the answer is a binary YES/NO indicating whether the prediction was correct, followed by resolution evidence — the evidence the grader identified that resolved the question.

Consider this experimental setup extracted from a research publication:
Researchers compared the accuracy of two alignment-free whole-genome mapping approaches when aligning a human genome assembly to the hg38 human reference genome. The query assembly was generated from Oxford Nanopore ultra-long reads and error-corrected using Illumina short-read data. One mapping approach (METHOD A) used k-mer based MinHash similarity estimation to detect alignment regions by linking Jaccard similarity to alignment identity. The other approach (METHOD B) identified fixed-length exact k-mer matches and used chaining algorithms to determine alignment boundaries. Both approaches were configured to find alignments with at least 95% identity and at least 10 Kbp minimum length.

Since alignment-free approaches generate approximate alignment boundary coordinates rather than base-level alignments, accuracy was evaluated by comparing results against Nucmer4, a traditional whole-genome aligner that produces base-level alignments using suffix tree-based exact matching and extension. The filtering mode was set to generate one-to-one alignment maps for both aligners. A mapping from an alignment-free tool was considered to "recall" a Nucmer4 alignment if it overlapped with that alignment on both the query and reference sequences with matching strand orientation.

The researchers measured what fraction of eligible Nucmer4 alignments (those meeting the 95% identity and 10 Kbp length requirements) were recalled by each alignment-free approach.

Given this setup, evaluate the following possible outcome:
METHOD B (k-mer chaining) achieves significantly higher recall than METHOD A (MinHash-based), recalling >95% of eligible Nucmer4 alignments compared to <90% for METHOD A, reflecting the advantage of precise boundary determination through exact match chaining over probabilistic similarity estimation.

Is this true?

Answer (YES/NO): NO